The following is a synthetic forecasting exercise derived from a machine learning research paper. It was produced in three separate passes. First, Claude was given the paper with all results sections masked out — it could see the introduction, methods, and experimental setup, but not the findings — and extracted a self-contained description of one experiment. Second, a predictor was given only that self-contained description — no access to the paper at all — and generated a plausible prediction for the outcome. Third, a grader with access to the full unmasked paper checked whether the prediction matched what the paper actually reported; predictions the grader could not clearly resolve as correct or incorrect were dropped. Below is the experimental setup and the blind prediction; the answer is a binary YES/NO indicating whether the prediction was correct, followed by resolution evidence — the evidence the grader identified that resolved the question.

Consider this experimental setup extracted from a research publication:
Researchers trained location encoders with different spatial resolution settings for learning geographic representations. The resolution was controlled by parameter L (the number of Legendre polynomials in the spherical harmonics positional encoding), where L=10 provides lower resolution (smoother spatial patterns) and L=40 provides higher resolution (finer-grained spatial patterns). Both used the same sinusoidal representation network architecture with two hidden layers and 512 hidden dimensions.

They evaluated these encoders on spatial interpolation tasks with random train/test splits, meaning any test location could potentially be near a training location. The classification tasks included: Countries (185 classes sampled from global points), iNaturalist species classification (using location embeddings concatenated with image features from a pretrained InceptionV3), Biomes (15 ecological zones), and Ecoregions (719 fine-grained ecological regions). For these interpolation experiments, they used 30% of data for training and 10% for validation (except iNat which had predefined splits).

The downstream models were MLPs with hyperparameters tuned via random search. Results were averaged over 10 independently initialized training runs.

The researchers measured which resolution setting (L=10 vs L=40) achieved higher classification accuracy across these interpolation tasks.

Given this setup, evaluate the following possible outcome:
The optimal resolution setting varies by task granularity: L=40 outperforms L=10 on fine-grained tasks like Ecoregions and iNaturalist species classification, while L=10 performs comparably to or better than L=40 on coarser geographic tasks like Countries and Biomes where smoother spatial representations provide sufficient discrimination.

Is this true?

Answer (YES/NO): NO